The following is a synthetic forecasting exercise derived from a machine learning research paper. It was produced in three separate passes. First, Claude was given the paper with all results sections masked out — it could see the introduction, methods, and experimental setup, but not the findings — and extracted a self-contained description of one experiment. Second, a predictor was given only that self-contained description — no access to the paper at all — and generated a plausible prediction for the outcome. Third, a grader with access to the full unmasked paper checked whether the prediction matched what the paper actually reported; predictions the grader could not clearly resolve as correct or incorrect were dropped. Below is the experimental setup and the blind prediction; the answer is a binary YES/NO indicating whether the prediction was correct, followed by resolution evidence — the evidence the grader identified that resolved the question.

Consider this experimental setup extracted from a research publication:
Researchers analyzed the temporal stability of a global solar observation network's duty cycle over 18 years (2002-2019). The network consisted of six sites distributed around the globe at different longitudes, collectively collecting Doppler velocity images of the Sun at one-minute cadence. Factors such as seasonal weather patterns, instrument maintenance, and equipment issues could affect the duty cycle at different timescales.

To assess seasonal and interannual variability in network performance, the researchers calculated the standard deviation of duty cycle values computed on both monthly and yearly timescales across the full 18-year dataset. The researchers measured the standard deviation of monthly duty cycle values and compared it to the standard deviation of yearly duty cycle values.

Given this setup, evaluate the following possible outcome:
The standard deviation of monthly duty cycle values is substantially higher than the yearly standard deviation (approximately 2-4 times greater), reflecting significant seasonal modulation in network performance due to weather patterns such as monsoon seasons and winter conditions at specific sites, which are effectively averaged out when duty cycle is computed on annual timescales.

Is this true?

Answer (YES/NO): NO